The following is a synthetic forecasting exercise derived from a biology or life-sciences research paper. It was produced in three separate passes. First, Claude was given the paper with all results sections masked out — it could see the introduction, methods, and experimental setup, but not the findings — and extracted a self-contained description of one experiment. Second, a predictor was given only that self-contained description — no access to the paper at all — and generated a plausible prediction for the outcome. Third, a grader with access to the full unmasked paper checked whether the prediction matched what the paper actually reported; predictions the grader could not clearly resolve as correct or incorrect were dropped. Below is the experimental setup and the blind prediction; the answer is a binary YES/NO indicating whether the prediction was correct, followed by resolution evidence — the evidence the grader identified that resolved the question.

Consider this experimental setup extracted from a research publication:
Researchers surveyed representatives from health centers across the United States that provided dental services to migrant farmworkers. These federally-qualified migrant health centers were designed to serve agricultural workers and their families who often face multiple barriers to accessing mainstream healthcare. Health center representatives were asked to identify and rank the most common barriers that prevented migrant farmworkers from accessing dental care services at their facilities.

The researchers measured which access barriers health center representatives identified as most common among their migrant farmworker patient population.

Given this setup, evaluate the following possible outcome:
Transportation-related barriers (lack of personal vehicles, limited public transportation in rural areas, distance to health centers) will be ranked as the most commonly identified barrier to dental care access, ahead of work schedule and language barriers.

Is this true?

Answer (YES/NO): NO